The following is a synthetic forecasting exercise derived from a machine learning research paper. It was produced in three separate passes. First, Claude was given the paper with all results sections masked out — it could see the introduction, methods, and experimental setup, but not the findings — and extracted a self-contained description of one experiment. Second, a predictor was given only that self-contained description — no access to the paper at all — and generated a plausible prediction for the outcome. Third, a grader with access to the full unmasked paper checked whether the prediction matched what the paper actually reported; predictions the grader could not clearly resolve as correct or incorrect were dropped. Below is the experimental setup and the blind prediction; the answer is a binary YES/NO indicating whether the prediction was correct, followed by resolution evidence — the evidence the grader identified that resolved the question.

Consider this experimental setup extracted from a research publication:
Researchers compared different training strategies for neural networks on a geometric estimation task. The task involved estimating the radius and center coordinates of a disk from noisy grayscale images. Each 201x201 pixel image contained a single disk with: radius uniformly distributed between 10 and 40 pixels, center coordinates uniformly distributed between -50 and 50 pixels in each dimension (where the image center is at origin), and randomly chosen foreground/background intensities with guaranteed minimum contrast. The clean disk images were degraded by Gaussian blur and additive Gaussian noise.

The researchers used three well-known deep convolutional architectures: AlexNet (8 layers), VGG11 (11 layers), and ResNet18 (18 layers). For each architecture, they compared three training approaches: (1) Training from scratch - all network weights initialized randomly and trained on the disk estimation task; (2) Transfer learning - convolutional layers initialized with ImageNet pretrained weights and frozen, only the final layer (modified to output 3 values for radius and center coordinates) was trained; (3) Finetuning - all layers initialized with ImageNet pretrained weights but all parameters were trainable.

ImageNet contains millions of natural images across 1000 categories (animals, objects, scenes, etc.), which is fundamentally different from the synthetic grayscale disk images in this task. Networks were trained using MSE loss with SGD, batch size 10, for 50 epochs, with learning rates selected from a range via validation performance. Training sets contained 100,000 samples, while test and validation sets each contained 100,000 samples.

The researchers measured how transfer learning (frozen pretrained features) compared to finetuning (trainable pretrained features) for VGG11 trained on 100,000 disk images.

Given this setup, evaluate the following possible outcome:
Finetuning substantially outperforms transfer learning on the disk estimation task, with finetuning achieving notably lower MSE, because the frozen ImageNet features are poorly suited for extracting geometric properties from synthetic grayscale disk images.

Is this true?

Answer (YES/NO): YES